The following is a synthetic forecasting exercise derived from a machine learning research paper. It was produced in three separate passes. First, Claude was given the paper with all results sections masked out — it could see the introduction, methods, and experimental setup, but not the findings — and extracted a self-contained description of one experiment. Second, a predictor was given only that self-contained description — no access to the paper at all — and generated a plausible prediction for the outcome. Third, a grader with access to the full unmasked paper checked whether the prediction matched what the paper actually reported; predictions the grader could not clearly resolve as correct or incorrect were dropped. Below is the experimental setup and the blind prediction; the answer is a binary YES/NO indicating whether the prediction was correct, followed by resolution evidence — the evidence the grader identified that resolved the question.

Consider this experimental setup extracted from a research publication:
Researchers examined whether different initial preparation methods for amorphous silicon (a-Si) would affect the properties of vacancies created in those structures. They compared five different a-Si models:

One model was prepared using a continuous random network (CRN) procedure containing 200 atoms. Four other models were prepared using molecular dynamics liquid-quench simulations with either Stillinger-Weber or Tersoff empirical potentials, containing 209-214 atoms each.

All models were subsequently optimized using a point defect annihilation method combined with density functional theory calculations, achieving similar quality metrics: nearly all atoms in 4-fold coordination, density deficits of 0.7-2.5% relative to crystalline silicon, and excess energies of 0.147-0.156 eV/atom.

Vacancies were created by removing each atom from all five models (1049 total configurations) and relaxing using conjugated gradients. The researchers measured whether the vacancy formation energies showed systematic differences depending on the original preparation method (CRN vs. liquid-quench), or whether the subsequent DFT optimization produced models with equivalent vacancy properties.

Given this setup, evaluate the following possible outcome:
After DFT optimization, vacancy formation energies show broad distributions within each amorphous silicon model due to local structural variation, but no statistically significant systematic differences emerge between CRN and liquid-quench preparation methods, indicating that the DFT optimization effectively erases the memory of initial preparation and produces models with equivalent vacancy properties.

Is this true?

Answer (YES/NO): YES